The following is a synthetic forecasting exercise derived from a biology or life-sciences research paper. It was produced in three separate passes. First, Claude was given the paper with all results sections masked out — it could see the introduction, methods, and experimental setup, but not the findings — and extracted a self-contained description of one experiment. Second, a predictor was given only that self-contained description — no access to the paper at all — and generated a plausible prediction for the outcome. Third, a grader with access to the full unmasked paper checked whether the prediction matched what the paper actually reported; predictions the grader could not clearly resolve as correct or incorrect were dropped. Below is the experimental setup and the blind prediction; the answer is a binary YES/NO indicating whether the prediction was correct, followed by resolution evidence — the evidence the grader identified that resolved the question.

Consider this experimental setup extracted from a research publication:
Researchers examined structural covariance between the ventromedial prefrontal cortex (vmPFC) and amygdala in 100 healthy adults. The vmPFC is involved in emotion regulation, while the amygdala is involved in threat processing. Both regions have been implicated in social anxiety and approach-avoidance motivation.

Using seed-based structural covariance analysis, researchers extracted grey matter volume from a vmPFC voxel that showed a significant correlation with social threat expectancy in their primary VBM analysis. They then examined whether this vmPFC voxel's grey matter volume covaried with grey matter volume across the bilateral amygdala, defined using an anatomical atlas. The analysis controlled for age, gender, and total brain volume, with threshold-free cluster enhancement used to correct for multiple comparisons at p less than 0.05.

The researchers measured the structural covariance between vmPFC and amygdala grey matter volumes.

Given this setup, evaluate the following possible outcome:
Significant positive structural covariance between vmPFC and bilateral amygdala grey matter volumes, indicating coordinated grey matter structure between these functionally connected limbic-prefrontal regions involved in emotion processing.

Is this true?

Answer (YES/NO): NO